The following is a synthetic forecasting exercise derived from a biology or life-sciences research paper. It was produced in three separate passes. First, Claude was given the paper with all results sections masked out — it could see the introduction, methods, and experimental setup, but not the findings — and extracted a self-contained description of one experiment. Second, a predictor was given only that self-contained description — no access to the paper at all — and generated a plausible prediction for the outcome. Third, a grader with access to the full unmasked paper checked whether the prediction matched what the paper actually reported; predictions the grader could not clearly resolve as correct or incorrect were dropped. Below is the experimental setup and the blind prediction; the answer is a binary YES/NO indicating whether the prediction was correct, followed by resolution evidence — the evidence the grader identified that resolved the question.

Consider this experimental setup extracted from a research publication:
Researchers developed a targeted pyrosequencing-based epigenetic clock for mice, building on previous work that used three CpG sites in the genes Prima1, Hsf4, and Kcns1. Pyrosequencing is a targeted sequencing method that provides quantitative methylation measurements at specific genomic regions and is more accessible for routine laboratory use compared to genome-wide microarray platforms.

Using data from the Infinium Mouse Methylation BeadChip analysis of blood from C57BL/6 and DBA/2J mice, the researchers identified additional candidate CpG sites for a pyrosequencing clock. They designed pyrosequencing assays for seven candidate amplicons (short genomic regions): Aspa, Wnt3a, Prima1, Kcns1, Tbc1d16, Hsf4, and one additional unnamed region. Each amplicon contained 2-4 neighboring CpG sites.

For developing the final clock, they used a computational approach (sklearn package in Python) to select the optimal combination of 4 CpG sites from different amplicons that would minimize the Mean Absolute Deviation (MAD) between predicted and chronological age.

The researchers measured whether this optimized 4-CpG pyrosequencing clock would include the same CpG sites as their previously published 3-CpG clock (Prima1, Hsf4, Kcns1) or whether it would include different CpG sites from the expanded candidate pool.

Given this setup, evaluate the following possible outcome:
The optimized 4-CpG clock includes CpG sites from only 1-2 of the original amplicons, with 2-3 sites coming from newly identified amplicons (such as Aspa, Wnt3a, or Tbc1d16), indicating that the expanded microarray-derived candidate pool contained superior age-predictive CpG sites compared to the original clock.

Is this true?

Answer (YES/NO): YES